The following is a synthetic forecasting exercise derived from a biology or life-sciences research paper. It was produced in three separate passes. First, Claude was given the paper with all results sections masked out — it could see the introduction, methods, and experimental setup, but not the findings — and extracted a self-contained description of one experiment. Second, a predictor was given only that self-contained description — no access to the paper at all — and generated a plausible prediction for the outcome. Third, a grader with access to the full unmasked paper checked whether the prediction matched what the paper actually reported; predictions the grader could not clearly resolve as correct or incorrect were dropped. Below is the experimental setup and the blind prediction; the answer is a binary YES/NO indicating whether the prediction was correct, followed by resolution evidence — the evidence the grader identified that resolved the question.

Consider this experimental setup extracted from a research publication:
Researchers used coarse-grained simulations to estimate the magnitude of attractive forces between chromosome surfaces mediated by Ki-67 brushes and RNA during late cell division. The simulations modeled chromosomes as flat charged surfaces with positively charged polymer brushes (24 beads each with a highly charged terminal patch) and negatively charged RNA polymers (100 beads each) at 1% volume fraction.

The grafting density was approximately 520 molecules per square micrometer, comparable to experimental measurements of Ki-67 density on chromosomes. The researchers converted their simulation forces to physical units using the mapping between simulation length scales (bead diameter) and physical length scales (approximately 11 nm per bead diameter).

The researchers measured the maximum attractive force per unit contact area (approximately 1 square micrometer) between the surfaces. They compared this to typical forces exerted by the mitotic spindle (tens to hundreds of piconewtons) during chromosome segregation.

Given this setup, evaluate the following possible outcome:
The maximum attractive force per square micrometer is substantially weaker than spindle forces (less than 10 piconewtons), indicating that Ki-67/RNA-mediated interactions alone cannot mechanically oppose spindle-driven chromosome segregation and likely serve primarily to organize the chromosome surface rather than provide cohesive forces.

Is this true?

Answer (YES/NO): NO